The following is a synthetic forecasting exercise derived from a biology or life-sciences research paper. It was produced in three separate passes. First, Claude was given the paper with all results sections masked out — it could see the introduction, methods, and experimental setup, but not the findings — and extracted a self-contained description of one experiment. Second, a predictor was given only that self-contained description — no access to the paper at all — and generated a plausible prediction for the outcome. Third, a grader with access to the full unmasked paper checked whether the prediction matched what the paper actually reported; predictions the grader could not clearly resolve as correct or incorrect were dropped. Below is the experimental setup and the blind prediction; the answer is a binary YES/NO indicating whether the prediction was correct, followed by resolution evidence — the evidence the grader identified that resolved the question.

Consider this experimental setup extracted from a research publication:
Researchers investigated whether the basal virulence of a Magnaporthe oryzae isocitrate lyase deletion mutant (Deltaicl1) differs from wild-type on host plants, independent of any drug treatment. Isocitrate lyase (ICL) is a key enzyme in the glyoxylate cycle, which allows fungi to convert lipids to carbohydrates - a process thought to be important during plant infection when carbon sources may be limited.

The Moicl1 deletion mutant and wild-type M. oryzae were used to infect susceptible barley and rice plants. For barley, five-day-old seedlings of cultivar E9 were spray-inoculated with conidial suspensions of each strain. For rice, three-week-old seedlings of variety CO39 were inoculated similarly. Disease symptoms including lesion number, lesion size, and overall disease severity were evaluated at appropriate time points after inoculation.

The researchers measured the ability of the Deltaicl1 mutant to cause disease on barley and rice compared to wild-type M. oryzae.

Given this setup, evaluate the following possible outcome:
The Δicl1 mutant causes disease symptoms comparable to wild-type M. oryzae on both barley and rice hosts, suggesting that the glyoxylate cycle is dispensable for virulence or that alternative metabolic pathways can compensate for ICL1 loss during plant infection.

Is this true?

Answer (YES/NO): NO